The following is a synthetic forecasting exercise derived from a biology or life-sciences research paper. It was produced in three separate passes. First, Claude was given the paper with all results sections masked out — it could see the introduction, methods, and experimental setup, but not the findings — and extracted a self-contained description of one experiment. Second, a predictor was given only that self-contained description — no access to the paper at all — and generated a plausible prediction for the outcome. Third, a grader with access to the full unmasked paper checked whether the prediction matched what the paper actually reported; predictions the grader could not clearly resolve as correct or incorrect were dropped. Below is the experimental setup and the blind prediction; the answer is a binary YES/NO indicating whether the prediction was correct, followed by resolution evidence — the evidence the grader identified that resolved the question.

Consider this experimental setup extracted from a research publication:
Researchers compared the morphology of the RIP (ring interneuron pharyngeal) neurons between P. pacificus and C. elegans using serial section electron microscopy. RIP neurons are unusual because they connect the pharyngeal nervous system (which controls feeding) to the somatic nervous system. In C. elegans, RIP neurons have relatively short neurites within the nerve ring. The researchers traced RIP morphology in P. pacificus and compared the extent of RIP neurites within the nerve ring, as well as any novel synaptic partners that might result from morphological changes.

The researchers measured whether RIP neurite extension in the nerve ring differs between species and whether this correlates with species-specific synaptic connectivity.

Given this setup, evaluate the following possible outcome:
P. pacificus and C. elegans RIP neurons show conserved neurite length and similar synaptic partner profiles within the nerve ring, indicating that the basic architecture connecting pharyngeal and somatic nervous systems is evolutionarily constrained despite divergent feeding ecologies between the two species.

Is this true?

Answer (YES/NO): NO